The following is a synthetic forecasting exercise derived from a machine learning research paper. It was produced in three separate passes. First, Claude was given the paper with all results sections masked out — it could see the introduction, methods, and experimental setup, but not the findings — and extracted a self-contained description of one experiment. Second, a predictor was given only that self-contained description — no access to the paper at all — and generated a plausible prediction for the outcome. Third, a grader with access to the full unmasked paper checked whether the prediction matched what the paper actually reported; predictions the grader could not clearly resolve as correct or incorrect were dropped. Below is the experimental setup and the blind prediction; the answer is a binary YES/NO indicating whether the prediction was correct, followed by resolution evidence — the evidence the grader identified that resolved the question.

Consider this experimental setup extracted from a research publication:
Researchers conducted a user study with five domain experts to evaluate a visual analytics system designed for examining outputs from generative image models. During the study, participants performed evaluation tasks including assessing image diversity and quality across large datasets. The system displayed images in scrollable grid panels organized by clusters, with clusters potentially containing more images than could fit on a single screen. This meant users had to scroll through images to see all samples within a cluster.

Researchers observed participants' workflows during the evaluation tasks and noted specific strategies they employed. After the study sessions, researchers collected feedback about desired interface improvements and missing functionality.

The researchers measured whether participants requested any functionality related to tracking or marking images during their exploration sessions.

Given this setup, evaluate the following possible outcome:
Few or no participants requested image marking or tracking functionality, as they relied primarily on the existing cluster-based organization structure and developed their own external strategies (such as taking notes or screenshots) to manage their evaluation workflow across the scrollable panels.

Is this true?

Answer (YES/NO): NO